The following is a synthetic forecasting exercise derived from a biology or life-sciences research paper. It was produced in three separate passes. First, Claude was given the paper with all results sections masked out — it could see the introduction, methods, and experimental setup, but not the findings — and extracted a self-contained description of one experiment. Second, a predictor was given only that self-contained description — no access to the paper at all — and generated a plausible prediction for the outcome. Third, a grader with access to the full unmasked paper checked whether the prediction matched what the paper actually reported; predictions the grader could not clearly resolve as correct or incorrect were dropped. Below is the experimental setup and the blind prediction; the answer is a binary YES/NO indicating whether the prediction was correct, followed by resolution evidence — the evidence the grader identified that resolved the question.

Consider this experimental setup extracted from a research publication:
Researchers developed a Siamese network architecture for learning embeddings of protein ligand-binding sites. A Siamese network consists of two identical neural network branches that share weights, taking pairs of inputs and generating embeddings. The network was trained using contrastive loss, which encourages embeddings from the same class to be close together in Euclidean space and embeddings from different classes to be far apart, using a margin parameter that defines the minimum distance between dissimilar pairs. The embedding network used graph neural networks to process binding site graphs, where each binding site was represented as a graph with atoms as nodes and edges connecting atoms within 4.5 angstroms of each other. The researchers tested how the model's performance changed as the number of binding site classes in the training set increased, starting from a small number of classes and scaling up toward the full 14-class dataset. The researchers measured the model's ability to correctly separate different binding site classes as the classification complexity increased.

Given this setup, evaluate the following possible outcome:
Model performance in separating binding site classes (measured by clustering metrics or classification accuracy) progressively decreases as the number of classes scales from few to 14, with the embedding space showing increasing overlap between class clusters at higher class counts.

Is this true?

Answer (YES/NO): YES